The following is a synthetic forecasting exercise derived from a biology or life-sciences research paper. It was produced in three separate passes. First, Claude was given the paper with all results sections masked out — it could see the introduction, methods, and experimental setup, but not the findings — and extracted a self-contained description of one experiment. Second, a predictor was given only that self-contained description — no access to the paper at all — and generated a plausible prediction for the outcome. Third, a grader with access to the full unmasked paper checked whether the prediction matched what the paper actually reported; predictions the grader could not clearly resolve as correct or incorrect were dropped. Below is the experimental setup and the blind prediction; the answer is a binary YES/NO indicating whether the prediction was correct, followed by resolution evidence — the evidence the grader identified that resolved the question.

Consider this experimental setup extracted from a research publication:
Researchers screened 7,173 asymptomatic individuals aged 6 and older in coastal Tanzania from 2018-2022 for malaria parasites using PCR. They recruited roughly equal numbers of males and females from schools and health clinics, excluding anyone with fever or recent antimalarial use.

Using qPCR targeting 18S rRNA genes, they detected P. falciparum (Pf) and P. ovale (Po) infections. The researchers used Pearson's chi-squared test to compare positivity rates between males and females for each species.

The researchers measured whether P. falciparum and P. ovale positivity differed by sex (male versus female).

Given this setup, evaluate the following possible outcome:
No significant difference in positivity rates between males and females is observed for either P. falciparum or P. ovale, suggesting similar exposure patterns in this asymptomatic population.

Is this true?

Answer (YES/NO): NO